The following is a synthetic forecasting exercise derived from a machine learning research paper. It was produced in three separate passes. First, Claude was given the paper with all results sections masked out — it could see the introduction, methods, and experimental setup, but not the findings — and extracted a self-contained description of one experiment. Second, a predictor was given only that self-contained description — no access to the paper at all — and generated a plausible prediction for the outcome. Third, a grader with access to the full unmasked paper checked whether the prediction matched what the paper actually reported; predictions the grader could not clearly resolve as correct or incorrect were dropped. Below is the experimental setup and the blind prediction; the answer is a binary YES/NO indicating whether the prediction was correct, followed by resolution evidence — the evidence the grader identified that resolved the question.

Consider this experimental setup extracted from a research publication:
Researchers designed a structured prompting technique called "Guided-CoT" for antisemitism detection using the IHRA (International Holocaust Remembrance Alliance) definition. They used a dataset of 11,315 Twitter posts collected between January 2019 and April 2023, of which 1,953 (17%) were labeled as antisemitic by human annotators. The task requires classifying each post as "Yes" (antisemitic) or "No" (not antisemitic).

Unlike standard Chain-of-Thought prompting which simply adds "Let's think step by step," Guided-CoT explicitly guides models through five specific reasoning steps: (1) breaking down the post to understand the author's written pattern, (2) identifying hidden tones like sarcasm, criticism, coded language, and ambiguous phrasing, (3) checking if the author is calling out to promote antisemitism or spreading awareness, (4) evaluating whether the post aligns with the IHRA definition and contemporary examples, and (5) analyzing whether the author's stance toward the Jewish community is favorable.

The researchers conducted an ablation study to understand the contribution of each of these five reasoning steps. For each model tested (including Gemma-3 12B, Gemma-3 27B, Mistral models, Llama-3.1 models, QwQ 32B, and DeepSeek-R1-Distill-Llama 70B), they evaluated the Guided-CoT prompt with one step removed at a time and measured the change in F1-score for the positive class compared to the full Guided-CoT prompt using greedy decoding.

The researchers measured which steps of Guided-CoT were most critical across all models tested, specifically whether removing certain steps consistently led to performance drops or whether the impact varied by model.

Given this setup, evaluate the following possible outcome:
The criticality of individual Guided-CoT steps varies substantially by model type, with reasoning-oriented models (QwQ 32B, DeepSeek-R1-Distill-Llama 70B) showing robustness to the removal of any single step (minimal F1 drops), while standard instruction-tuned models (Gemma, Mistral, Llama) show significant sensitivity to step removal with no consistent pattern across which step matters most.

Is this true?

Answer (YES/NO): NO